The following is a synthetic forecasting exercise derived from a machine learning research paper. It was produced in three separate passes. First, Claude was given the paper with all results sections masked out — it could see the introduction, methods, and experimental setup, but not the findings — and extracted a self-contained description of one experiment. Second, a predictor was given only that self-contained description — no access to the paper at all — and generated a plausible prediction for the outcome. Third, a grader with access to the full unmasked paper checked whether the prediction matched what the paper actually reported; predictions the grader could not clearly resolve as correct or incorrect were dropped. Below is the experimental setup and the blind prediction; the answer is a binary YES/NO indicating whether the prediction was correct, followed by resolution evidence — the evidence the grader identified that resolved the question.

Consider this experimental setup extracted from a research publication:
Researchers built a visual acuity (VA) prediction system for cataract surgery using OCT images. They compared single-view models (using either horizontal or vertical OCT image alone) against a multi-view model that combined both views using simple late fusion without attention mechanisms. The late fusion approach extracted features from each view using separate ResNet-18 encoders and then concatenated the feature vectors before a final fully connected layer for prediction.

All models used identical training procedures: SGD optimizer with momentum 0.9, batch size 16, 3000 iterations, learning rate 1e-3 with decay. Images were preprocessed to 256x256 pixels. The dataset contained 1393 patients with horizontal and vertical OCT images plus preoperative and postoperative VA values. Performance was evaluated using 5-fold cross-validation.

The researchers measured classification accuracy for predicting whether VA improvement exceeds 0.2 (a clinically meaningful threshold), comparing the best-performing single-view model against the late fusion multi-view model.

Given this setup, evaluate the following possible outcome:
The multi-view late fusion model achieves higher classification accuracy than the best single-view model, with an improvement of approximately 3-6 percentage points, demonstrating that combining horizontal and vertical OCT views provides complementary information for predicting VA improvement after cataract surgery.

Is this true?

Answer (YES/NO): NO